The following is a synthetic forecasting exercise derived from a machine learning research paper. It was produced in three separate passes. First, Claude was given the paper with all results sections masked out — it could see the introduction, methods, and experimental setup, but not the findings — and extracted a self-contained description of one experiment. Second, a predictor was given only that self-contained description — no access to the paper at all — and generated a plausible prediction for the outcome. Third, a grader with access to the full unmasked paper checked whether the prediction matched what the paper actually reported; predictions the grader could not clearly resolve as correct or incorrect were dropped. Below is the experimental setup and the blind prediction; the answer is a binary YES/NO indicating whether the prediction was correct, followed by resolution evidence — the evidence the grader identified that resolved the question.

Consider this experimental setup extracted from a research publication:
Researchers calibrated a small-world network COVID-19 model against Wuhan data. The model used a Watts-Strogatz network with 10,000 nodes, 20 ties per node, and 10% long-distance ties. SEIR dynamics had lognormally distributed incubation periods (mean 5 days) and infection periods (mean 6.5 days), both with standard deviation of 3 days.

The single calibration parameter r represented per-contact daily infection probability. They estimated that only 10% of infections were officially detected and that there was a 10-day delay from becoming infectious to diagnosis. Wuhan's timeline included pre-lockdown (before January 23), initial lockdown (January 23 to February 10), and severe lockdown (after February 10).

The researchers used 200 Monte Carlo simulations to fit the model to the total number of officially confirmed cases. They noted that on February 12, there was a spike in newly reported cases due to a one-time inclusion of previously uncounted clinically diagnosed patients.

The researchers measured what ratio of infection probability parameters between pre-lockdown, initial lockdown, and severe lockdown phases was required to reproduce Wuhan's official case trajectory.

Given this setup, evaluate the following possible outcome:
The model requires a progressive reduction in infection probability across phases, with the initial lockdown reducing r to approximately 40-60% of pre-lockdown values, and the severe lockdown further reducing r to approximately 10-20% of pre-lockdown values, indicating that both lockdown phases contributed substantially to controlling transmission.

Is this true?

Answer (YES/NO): NO